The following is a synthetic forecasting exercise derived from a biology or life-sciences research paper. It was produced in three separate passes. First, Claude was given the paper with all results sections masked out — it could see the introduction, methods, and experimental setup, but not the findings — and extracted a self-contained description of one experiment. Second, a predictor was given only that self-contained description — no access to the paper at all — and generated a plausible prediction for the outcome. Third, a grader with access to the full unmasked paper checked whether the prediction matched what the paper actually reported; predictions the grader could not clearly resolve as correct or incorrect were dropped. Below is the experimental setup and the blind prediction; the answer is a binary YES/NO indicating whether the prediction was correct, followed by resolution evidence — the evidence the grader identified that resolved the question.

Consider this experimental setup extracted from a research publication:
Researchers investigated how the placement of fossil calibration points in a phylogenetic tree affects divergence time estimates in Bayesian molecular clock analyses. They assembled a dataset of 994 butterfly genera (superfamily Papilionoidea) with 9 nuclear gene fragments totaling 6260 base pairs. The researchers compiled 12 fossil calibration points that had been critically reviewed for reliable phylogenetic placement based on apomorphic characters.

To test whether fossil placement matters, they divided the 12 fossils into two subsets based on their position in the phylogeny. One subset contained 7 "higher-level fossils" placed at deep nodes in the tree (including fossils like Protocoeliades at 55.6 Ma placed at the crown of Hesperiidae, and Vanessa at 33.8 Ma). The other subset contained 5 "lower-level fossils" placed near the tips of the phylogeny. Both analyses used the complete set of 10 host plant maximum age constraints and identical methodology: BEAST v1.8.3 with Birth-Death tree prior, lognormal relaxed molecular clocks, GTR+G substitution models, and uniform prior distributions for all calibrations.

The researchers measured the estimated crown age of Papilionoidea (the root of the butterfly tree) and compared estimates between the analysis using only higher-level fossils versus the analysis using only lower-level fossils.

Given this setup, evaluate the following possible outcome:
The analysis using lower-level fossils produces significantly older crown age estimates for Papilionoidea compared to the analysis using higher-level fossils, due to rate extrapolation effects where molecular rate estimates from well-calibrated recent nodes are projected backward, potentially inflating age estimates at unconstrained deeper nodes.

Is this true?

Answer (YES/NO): NO